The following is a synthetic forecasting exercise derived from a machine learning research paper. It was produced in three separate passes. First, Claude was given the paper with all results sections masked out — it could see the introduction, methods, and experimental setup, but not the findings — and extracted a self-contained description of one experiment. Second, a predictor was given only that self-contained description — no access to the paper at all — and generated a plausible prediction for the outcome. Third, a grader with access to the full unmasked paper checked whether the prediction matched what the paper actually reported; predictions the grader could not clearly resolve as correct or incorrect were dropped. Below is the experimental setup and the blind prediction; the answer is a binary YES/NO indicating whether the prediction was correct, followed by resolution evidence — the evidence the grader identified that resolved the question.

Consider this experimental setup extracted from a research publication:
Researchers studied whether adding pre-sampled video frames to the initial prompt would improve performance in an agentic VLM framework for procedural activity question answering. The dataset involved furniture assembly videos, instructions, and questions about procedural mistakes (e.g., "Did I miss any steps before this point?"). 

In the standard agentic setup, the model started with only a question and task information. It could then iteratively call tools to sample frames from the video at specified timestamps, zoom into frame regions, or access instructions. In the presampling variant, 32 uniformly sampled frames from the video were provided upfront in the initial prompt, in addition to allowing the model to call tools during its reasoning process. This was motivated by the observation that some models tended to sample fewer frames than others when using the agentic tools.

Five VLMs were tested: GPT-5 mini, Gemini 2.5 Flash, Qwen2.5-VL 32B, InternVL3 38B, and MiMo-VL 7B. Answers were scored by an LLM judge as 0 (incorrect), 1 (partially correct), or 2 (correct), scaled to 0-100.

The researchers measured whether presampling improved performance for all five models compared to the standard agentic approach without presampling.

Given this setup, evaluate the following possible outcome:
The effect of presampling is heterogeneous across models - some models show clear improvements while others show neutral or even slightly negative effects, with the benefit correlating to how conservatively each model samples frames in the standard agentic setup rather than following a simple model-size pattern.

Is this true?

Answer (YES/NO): NO